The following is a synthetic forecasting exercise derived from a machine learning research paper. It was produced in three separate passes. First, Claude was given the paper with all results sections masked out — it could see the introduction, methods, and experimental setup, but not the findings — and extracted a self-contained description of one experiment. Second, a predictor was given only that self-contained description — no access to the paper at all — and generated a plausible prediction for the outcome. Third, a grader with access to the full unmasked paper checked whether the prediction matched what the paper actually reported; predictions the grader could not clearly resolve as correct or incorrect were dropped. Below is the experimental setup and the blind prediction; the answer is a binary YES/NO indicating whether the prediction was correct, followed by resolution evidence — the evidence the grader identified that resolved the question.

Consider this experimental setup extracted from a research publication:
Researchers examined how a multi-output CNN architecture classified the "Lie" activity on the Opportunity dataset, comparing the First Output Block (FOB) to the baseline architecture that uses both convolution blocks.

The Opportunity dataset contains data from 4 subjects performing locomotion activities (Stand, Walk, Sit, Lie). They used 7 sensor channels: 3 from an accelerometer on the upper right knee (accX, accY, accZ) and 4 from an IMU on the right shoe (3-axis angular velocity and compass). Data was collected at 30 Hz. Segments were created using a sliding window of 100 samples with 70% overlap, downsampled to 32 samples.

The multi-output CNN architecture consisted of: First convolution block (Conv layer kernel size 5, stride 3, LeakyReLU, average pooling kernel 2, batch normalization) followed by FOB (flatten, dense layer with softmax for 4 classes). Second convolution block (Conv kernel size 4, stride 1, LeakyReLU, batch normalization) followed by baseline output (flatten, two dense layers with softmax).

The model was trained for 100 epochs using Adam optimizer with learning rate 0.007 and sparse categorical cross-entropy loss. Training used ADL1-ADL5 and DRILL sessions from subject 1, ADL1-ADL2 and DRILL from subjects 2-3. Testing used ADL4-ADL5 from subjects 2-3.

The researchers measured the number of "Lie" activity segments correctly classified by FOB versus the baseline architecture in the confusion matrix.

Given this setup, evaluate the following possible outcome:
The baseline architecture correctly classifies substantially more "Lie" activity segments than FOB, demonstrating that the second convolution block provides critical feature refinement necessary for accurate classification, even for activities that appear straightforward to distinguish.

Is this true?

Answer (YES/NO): YES